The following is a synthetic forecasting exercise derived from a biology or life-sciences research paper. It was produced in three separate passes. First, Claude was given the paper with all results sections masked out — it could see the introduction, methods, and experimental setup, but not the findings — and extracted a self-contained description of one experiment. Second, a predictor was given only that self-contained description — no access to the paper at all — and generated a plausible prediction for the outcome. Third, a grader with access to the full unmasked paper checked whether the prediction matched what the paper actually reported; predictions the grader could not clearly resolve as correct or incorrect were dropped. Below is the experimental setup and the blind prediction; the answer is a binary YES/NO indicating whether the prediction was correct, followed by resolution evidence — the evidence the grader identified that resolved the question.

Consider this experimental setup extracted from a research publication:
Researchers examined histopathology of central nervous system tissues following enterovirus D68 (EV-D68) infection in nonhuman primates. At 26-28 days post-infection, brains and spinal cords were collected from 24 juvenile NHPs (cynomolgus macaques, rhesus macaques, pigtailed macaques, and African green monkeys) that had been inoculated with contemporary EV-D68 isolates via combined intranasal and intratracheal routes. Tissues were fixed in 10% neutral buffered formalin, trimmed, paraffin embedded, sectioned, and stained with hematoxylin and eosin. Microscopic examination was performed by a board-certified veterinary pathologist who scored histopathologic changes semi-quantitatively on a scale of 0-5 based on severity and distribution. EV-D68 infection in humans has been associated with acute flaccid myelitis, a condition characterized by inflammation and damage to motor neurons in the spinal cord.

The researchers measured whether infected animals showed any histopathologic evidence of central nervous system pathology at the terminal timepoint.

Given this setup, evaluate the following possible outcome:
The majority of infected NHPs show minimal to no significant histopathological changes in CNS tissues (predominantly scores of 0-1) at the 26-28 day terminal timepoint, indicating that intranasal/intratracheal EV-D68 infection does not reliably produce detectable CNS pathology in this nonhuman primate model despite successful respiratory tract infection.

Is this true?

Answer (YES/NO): YES